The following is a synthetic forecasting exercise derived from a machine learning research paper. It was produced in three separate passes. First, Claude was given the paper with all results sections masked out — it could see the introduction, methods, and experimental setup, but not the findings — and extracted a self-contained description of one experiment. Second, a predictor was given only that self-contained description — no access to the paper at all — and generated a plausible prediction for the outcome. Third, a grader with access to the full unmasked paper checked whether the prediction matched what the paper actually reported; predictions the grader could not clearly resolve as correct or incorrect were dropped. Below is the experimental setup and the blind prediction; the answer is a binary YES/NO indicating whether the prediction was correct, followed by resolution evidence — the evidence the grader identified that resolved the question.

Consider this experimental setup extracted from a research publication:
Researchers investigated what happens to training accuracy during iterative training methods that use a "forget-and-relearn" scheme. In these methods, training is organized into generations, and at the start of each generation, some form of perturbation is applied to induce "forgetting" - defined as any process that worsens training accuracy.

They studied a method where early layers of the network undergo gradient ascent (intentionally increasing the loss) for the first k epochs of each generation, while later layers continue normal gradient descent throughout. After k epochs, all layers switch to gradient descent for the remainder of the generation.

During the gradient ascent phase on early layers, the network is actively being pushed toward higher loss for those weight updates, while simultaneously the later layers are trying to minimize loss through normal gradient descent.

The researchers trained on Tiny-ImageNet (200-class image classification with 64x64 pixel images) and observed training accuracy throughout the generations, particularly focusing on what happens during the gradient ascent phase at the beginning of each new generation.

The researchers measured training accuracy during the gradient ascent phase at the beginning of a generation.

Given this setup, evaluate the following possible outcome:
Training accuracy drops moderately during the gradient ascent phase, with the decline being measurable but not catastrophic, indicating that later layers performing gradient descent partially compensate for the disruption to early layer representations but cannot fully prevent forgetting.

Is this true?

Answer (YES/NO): NO